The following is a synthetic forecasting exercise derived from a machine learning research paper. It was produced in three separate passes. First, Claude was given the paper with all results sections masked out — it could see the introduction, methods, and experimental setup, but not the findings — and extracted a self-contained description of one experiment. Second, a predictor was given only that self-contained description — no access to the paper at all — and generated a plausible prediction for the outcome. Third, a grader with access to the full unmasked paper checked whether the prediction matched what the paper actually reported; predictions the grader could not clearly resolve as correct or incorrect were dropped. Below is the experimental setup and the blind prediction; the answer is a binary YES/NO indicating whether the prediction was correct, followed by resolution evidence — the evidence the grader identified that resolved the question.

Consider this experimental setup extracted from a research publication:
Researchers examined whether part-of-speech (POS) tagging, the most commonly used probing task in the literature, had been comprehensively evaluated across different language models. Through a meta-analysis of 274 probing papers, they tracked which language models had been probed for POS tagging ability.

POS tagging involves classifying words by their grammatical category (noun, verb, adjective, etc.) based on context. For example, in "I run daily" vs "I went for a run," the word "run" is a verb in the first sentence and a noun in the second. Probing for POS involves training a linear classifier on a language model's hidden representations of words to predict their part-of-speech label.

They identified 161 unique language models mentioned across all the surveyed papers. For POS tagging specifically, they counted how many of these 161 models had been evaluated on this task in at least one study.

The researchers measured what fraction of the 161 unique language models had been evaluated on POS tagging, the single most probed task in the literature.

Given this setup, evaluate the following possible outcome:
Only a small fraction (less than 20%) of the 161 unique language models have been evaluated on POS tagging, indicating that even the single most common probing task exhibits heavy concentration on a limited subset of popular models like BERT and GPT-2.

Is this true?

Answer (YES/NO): NO